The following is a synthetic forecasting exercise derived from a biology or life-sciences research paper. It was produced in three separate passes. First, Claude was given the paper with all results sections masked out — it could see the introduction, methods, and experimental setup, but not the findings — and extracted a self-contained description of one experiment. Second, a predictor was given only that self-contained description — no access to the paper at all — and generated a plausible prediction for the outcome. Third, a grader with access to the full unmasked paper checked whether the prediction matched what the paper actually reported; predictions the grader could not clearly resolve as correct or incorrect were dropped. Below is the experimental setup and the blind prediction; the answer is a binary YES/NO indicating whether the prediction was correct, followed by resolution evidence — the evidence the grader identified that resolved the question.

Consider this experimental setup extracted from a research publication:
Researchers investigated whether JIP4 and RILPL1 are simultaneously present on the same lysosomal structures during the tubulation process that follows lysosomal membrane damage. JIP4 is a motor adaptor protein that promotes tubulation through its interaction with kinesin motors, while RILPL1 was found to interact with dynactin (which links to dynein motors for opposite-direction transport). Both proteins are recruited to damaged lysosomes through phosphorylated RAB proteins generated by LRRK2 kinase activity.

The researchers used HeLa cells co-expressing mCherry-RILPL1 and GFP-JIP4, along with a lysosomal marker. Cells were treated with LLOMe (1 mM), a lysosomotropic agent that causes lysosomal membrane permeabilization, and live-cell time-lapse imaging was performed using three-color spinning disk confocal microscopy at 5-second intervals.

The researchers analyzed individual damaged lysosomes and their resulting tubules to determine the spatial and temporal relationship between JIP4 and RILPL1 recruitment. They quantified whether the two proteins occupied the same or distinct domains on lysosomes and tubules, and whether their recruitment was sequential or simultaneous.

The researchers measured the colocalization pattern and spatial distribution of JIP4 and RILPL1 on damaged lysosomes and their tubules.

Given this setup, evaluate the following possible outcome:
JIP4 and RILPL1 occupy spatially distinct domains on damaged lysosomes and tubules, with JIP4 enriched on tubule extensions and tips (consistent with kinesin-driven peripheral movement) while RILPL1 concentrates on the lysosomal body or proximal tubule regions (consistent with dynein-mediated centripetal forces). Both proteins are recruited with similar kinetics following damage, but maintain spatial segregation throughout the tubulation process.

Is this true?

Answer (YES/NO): NO